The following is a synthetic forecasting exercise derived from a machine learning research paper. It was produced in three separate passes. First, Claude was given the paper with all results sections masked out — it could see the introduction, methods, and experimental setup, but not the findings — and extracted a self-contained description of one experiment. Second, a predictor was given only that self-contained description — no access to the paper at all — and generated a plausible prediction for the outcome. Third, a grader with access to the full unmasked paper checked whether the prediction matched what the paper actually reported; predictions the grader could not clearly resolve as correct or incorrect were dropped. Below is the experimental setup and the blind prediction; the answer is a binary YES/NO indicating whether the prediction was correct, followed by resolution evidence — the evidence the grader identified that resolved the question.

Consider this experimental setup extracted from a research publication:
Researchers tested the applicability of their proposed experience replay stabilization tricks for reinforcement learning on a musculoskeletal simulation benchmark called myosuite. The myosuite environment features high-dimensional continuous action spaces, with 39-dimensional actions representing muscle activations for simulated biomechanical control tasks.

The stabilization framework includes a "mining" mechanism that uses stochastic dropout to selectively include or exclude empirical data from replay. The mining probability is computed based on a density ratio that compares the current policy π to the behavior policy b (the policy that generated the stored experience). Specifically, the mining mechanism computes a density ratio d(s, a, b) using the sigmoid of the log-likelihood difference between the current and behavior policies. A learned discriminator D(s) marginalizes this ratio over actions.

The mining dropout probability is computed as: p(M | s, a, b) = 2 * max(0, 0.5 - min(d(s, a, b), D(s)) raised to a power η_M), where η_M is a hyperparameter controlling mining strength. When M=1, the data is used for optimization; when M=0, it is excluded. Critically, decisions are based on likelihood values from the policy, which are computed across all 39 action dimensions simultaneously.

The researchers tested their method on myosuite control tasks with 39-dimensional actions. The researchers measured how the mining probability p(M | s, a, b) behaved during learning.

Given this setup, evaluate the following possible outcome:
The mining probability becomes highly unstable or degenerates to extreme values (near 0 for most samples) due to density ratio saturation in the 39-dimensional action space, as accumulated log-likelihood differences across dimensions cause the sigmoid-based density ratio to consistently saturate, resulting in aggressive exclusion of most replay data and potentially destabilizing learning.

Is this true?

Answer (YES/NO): NO